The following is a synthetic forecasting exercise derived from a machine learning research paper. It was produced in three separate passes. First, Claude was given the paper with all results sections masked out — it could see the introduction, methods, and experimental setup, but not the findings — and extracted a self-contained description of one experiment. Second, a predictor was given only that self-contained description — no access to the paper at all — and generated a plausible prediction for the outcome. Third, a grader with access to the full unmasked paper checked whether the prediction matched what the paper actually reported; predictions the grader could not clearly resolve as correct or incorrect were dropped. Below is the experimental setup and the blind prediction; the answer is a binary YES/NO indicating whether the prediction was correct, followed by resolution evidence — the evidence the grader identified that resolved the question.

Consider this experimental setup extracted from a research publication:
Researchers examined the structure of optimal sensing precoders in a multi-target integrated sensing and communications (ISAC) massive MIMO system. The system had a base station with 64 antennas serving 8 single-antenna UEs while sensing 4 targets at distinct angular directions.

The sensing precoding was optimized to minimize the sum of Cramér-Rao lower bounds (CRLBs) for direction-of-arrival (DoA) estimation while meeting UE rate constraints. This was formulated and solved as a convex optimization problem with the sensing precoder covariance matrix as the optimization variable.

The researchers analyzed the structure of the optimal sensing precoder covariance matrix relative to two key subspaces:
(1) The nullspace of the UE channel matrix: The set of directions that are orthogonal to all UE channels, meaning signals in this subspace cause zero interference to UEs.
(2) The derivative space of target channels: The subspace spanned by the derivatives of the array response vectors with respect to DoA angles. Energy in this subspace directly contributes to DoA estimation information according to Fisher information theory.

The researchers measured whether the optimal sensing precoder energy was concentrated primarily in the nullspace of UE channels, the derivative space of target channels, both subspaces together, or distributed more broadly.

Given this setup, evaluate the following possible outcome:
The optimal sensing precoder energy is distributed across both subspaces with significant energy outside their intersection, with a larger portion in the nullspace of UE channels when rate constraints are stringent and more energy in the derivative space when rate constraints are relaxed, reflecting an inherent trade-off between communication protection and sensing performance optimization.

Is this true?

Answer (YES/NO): NO